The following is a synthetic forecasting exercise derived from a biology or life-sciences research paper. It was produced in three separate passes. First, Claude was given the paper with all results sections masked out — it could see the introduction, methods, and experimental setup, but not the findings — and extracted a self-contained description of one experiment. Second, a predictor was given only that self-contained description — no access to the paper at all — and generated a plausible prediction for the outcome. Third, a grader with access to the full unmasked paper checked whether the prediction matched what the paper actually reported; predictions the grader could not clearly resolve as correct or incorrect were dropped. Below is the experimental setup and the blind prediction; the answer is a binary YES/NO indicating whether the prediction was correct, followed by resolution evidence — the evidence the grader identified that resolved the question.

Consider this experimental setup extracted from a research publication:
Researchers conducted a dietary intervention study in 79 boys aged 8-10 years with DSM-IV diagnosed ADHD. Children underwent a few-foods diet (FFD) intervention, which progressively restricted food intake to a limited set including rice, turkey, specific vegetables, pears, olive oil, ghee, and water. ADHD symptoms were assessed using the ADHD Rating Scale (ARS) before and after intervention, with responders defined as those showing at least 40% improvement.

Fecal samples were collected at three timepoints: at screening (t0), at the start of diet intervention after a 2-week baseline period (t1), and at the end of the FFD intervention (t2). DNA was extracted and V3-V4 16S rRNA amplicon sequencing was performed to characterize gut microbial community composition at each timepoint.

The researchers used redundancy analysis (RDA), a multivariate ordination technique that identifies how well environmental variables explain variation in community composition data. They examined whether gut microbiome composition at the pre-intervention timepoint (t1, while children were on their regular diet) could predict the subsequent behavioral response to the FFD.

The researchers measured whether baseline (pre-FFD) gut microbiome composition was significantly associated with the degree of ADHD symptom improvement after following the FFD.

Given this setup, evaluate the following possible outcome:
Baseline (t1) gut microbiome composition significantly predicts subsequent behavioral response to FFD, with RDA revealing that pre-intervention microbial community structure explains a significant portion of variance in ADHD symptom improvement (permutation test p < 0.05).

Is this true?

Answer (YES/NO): YES